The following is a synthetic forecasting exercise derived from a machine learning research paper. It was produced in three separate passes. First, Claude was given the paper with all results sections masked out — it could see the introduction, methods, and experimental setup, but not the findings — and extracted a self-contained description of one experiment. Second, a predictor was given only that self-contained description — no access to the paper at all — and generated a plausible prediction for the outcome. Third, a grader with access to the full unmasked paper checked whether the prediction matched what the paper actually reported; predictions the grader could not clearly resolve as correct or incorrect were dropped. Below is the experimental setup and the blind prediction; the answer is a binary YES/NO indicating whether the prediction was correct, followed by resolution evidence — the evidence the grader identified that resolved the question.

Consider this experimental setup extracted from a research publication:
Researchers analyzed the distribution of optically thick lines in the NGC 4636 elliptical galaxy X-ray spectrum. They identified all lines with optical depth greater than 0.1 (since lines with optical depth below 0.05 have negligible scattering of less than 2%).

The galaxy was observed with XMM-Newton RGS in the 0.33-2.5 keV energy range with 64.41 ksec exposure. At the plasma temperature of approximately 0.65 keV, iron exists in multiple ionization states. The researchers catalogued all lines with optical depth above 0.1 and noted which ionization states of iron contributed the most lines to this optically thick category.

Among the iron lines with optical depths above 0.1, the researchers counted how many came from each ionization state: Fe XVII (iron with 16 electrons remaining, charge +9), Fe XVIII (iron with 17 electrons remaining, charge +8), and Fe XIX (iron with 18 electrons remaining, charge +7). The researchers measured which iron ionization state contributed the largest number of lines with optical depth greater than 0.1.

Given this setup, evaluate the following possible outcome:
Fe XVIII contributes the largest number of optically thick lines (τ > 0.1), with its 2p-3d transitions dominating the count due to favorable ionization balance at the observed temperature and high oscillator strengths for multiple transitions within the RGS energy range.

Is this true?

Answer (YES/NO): YES